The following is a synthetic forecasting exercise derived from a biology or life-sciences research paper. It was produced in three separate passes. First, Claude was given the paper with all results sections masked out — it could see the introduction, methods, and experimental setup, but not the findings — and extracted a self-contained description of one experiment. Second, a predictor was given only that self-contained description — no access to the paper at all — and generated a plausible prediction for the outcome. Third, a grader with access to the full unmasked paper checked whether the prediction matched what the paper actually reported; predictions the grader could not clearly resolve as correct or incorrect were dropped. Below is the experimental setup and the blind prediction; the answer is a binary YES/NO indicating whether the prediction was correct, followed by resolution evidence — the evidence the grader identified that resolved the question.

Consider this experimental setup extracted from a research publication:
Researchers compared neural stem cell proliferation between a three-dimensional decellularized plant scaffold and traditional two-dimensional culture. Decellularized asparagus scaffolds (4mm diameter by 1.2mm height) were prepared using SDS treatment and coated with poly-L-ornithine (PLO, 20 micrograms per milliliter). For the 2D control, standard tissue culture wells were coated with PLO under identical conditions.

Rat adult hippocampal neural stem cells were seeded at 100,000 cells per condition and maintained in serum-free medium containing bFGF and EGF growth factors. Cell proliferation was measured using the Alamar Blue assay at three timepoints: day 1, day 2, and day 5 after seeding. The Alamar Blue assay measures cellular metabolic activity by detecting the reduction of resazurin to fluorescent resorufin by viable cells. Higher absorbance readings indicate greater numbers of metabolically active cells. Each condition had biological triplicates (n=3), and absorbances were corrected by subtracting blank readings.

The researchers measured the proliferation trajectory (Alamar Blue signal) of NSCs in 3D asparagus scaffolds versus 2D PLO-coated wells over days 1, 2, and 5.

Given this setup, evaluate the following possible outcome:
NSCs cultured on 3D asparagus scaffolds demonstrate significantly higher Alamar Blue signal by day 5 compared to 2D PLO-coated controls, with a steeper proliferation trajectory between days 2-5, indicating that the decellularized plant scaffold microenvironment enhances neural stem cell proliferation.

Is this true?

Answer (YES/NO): NO